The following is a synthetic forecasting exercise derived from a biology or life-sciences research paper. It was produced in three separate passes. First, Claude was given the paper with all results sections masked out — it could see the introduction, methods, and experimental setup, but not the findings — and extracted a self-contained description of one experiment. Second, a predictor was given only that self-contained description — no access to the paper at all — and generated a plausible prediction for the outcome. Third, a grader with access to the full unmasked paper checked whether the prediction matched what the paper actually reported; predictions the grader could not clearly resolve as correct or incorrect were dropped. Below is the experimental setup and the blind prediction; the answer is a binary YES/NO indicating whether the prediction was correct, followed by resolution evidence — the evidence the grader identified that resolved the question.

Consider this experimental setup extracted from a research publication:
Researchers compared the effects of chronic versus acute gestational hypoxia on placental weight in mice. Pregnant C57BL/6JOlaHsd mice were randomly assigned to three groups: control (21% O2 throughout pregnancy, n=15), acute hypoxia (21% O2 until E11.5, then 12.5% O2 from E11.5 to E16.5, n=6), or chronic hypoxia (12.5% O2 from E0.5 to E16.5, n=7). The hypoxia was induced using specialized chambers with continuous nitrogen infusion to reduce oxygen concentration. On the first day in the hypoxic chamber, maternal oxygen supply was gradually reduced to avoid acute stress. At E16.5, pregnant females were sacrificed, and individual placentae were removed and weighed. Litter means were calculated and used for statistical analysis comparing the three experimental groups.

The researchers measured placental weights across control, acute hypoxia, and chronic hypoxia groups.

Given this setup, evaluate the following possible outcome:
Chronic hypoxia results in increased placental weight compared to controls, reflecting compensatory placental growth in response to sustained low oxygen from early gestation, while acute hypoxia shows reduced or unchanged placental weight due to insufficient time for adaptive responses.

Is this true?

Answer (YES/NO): NO